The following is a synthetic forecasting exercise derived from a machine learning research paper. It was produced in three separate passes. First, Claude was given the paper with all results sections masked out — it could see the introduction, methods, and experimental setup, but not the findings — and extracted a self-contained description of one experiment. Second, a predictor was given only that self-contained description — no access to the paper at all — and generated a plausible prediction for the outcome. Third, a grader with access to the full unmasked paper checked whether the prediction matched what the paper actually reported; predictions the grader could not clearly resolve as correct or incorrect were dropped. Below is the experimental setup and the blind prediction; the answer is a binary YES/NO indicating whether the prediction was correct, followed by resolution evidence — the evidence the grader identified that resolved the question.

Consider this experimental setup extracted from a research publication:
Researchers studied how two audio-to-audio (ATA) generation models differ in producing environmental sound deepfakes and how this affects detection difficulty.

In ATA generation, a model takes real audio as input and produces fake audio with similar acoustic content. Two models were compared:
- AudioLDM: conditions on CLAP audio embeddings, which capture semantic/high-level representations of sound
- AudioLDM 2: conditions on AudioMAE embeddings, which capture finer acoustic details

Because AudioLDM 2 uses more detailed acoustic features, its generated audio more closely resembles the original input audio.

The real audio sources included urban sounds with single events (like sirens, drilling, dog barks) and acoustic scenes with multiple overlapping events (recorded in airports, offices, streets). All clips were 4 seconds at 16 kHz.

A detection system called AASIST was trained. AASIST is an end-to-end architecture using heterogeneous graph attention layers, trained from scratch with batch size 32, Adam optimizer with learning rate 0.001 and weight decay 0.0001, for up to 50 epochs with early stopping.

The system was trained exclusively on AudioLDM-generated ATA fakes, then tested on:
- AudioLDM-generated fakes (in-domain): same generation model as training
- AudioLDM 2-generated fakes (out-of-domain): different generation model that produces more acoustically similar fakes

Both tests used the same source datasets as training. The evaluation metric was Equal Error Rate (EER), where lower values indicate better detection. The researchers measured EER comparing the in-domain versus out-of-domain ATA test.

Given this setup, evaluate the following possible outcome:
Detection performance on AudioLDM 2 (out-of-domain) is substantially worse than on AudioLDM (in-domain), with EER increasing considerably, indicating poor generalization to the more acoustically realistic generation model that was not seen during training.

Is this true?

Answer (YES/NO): NO